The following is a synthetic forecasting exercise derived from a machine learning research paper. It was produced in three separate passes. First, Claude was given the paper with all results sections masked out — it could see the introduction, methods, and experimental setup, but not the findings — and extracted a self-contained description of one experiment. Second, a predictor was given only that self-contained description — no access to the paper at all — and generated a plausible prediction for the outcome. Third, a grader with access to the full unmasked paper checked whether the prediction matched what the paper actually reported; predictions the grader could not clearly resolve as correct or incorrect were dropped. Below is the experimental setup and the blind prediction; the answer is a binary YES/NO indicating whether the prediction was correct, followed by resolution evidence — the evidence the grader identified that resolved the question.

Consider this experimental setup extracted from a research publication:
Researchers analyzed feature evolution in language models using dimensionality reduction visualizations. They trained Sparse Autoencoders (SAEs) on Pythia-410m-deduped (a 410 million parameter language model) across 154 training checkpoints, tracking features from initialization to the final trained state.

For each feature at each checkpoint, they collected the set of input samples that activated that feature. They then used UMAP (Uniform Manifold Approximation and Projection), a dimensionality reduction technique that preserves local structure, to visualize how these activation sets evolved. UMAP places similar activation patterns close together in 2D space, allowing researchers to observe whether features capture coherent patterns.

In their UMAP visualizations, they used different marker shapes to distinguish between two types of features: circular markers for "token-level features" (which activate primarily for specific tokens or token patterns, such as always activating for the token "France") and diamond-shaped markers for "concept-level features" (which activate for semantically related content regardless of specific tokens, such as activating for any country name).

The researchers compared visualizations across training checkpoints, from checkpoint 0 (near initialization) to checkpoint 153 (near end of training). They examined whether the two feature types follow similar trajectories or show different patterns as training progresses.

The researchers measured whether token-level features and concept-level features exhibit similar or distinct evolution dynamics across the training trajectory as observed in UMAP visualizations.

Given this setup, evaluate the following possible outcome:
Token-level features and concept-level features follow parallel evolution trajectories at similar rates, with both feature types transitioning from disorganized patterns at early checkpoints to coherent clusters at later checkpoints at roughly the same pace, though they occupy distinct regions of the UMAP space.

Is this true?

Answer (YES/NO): NO